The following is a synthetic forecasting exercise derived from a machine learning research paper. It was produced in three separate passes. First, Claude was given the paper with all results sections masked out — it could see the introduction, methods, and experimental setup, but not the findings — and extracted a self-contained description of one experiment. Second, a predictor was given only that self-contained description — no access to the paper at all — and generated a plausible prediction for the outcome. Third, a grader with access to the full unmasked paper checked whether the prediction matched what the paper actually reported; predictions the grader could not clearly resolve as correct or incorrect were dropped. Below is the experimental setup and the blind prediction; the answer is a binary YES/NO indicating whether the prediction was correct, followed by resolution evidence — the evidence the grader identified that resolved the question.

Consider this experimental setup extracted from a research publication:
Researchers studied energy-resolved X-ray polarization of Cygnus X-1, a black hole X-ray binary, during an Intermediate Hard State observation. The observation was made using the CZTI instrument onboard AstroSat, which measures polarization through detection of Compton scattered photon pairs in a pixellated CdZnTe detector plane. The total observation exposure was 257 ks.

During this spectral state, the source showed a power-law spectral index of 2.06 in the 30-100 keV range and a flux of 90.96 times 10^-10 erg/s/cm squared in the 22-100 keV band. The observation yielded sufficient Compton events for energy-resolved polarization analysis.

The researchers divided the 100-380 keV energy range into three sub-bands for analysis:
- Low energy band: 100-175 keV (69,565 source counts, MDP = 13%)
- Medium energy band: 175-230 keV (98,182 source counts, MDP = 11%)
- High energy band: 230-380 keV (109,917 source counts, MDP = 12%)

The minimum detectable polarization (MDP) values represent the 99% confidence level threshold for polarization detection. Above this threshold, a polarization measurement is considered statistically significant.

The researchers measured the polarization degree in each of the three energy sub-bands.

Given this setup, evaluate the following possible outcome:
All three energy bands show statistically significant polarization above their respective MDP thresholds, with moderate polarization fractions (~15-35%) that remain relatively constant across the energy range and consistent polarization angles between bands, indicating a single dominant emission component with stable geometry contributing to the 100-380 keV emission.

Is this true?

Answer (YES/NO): NO